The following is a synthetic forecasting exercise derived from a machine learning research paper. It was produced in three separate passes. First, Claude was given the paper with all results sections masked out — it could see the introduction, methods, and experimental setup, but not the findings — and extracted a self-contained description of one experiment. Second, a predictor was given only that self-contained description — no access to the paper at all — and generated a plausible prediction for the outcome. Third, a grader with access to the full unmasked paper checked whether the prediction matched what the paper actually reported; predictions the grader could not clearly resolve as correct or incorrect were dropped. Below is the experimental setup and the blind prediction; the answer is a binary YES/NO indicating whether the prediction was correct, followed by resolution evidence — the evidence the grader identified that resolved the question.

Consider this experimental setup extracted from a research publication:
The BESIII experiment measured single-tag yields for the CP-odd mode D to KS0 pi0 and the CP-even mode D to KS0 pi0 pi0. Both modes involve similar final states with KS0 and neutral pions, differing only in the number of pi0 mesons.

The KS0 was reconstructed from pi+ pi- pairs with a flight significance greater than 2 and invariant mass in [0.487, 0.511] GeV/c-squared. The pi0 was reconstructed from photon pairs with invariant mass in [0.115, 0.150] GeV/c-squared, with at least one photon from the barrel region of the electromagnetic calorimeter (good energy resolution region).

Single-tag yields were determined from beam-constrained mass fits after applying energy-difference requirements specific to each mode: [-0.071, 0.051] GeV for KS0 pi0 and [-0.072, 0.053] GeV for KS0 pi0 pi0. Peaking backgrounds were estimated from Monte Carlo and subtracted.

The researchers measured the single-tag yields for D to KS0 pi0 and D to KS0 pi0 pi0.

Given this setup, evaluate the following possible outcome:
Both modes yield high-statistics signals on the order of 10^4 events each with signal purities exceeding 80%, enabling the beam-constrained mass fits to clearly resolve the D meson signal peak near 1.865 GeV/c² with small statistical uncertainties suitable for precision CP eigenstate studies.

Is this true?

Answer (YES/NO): NO